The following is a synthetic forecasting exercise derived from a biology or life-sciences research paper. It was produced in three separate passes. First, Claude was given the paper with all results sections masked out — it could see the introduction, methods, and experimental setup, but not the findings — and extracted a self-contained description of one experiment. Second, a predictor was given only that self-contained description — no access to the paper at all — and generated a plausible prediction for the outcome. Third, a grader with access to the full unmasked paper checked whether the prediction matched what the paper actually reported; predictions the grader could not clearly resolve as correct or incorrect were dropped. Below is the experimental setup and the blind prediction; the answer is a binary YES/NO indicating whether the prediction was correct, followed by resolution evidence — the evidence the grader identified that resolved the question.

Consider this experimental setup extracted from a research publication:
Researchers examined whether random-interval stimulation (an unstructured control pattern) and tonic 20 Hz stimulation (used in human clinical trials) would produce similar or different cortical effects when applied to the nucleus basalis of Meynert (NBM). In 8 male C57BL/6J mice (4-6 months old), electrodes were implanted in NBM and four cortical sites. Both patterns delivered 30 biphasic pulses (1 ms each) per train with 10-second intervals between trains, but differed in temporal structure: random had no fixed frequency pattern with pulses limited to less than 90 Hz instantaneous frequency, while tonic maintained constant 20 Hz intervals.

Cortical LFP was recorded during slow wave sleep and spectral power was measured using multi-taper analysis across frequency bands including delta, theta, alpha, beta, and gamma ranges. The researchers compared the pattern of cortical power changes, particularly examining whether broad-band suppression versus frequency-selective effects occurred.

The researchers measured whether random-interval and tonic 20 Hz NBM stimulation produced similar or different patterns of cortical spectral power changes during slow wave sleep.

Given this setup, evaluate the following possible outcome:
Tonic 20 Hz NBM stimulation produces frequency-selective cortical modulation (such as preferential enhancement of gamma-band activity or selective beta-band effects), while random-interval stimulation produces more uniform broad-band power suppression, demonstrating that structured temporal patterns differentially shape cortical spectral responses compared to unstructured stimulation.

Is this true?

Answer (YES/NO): NO